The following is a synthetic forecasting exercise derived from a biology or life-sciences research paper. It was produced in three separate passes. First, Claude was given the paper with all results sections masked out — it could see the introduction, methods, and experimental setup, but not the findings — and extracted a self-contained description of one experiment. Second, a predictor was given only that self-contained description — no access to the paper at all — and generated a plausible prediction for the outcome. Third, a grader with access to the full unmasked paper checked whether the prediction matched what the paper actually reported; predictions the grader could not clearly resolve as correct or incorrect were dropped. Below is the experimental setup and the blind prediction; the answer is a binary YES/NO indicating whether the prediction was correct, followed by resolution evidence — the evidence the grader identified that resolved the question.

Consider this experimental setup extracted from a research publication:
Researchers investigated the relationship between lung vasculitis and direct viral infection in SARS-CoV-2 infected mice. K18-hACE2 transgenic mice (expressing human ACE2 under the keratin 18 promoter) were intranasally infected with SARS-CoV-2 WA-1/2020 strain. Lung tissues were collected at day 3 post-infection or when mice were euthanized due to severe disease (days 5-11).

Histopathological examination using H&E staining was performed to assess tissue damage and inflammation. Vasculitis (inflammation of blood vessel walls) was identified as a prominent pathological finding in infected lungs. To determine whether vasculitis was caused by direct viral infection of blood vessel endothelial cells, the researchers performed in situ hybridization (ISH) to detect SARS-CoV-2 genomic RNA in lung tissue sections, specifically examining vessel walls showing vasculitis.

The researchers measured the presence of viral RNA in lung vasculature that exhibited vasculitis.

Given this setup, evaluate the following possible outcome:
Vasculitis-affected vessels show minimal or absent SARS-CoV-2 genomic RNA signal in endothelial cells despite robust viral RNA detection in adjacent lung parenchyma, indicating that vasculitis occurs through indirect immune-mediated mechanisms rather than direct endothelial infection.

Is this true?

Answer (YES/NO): YES